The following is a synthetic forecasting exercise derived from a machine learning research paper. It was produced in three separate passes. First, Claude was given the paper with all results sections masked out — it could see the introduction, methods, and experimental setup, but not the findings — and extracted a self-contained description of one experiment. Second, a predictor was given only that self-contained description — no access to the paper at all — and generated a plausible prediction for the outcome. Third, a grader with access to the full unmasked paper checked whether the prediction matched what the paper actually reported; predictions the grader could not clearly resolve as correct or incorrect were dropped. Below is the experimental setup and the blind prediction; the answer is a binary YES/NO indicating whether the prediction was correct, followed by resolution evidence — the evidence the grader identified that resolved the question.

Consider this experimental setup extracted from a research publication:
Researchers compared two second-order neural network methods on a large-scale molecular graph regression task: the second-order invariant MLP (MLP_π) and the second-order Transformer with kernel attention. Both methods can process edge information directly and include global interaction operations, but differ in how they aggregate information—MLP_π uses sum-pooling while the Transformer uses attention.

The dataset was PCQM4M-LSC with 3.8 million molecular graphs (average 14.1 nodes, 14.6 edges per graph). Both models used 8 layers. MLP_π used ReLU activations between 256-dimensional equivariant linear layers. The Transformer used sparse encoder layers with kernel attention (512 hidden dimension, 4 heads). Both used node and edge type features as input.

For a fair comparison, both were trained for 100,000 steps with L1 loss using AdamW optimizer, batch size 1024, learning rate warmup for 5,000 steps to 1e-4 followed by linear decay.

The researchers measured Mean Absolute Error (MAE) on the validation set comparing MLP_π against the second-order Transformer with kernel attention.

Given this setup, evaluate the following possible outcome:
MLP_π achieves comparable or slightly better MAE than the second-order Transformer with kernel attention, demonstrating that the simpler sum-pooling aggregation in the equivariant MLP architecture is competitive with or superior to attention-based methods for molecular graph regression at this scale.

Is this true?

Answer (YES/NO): NO